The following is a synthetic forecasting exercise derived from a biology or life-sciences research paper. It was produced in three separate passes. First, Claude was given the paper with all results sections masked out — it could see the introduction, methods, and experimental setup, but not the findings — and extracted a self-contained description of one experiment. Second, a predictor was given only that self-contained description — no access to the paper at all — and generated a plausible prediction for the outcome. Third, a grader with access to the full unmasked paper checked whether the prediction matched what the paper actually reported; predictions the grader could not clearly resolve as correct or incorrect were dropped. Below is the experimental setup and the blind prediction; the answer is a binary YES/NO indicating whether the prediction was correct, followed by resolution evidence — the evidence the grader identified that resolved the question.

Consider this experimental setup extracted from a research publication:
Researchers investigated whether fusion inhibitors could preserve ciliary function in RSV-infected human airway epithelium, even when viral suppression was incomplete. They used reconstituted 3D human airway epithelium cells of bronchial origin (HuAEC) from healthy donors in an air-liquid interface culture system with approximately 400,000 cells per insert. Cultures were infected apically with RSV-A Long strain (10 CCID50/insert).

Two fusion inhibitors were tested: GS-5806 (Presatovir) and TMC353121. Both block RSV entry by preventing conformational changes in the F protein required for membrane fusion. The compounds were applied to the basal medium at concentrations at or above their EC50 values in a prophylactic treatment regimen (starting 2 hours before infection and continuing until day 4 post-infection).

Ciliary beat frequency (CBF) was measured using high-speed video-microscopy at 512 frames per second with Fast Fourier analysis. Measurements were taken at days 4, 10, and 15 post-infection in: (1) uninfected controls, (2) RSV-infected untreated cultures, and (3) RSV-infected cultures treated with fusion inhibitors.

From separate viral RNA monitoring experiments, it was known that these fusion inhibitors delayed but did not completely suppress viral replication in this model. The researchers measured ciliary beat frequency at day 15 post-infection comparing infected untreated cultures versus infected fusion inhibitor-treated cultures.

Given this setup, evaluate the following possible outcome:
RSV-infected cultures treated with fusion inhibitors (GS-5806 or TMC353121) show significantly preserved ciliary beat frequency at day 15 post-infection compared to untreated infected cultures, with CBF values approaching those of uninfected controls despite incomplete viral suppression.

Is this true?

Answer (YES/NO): YES